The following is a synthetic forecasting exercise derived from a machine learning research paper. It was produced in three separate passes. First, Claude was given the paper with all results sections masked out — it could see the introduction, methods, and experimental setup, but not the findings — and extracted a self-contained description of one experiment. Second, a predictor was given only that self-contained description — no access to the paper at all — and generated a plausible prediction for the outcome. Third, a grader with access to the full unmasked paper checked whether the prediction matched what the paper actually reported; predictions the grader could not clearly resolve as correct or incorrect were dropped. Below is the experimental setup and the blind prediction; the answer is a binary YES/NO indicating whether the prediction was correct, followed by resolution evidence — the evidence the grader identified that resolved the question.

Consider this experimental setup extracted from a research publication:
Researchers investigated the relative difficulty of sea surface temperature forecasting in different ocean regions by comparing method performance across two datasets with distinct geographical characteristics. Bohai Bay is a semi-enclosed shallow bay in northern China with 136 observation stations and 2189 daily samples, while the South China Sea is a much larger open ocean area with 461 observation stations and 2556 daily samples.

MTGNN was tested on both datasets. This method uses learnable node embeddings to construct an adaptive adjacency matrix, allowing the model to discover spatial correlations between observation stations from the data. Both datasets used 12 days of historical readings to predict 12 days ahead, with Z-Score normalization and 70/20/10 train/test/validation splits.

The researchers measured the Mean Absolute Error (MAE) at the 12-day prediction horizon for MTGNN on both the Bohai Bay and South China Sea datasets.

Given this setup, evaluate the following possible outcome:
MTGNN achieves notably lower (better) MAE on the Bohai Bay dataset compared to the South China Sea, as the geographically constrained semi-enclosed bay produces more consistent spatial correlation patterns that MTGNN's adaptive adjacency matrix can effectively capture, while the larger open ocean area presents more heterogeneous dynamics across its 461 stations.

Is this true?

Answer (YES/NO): NO